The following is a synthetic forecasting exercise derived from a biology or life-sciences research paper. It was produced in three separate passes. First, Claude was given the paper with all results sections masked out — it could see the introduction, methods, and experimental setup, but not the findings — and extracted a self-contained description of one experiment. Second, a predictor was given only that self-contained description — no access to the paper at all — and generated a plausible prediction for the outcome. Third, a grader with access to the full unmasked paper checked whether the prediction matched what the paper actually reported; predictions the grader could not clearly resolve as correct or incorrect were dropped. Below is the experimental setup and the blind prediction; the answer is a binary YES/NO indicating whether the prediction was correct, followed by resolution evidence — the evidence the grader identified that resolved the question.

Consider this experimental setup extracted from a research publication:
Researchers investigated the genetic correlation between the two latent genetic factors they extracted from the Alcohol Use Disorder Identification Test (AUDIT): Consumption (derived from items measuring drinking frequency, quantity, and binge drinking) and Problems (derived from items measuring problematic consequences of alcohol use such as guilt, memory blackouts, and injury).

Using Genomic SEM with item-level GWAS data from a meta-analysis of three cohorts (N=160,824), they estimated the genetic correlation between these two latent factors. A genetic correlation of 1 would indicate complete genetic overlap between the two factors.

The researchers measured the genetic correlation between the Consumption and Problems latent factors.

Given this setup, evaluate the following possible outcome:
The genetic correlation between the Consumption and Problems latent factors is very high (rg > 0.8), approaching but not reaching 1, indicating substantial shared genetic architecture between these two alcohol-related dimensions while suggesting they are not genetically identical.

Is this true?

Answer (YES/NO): YES